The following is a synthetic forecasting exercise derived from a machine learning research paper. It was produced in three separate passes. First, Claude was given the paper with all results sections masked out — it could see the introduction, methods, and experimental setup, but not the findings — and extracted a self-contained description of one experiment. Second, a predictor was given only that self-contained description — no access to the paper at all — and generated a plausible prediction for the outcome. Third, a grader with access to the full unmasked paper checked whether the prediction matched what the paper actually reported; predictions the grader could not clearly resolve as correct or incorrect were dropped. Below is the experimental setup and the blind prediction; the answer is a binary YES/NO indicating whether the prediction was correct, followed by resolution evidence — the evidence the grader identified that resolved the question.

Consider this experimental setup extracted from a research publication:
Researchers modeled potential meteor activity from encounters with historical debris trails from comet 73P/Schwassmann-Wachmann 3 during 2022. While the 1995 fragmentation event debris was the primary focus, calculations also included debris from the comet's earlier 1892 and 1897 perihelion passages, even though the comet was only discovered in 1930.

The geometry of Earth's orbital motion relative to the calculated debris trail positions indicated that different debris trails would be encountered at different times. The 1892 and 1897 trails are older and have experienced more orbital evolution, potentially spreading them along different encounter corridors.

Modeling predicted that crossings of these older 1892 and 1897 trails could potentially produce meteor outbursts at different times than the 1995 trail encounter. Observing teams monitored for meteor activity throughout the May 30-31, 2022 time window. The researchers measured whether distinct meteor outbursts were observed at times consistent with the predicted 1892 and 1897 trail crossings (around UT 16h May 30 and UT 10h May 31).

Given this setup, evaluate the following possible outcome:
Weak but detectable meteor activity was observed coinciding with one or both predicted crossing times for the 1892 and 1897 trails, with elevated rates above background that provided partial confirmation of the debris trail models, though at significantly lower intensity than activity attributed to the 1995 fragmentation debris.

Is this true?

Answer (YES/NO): NO